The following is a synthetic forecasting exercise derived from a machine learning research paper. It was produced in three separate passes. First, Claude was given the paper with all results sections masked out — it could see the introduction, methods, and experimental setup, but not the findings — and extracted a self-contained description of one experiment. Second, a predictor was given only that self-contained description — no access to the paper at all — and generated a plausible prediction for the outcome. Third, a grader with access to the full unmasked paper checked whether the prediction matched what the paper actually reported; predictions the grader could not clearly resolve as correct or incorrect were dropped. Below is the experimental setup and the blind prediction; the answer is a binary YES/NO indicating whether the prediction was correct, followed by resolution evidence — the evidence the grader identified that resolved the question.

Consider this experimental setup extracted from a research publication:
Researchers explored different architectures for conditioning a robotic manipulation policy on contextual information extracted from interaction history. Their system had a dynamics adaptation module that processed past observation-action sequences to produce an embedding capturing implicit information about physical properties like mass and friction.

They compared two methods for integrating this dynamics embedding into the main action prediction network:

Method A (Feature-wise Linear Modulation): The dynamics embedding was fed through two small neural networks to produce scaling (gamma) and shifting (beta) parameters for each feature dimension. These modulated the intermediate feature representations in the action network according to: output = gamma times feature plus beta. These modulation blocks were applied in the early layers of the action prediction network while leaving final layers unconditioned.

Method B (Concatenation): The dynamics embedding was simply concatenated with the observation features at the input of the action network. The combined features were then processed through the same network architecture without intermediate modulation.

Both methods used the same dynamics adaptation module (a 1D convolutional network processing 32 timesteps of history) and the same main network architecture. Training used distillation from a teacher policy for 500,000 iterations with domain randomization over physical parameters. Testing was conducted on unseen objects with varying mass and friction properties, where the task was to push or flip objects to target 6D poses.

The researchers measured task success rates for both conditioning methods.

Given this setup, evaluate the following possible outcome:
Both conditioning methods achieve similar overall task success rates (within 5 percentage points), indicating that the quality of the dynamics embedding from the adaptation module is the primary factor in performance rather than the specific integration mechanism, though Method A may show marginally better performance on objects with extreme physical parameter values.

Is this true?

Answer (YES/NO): NO